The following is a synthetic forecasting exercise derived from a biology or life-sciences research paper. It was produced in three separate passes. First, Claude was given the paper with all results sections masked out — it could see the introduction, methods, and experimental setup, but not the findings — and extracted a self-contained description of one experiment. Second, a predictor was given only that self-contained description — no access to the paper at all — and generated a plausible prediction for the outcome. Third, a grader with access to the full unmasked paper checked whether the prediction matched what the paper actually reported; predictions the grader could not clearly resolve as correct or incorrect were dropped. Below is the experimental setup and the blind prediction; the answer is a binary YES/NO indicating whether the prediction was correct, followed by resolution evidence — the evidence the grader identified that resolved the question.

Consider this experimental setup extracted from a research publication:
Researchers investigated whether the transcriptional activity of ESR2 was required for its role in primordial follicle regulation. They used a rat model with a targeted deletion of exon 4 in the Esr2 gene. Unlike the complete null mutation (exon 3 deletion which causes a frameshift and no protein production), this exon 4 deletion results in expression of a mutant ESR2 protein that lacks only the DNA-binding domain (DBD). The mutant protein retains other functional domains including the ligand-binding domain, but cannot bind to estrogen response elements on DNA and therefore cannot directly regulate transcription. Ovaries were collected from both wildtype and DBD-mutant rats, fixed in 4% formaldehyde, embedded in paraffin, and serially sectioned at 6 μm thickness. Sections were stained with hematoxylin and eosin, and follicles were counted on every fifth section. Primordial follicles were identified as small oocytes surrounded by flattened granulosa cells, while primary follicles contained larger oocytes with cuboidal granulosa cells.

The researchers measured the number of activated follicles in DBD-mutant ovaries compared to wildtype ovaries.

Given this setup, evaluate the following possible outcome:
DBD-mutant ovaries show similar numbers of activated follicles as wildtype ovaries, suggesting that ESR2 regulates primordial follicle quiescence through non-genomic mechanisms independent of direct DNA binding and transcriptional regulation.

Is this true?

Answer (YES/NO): NO